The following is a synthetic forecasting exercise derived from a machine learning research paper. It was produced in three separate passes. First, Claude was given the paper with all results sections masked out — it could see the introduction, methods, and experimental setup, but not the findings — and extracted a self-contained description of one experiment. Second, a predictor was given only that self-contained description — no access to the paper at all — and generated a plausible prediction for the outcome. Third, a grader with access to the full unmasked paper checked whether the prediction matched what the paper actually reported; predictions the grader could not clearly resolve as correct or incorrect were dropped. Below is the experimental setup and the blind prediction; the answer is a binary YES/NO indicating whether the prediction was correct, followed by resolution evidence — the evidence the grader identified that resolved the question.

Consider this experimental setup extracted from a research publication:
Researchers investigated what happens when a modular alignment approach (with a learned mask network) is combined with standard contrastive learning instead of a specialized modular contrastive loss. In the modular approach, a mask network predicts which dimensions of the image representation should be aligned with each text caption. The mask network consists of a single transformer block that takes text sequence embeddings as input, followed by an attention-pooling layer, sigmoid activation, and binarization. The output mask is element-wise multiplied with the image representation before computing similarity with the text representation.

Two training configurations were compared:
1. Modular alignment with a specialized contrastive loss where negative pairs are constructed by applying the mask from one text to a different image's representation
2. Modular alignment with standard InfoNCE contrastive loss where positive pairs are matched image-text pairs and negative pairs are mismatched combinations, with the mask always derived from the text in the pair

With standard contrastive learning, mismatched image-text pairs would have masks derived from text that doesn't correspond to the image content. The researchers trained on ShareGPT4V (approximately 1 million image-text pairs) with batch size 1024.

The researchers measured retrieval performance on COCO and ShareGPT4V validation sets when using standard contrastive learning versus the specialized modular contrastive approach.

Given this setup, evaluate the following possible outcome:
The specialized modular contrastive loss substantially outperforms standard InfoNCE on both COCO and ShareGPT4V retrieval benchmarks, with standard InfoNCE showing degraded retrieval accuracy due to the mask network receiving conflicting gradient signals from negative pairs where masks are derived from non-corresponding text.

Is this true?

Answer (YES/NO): NO